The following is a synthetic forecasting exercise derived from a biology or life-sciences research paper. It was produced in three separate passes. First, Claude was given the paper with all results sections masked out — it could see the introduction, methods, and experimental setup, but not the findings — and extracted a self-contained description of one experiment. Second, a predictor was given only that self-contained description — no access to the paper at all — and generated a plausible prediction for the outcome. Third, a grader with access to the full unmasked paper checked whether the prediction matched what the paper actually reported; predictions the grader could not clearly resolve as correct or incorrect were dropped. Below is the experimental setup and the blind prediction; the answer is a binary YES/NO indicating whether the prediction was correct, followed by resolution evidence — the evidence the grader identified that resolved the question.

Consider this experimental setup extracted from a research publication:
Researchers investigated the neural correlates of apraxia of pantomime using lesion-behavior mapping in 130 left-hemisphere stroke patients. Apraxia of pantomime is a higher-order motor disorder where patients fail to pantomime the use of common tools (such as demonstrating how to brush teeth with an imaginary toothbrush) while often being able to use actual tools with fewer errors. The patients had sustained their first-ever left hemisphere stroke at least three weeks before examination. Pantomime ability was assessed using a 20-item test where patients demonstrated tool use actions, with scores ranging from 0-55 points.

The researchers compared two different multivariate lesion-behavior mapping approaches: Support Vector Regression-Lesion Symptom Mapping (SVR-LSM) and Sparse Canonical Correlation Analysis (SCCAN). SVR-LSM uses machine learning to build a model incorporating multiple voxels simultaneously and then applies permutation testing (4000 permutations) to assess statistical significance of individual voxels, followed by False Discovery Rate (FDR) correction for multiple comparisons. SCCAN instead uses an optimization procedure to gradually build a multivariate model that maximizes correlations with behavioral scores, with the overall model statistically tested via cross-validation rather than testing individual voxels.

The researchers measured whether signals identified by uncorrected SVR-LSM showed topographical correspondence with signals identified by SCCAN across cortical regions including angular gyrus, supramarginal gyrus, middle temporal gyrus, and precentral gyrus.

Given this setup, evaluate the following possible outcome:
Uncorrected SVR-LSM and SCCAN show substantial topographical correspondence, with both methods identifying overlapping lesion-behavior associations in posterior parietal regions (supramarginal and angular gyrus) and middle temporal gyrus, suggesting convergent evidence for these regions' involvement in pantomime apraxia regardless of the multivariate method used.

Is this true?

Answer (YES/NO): YES